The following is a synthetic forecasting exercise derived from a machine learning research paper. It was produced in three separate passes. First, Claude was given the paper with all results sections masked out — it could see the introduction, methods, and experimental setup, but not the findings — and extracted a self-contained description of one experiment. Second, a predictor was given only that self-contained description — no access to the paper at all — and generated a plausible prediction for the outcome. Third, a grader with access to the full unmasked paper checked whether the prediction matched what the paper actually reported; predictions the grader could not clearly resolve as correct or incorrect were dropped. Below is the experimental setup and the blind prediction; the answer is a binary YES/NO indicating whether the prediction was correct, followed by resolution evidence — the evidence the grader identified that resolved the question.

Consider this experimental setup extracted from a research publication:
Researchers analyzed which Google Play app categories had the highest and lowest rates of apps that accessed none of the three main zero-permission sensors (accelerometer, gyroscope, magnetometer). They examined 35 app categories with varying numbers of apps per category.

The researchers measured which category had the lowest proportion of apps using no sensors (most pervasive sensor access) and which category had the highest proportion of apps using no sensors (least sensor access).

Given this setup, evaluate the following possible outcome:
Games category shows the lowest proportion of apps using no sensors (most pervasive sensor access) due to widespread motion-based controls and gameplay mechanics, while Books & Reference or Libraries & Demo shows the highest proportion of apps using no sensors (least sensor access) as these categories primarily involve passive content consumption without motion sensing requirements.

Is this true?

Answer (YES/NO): NO